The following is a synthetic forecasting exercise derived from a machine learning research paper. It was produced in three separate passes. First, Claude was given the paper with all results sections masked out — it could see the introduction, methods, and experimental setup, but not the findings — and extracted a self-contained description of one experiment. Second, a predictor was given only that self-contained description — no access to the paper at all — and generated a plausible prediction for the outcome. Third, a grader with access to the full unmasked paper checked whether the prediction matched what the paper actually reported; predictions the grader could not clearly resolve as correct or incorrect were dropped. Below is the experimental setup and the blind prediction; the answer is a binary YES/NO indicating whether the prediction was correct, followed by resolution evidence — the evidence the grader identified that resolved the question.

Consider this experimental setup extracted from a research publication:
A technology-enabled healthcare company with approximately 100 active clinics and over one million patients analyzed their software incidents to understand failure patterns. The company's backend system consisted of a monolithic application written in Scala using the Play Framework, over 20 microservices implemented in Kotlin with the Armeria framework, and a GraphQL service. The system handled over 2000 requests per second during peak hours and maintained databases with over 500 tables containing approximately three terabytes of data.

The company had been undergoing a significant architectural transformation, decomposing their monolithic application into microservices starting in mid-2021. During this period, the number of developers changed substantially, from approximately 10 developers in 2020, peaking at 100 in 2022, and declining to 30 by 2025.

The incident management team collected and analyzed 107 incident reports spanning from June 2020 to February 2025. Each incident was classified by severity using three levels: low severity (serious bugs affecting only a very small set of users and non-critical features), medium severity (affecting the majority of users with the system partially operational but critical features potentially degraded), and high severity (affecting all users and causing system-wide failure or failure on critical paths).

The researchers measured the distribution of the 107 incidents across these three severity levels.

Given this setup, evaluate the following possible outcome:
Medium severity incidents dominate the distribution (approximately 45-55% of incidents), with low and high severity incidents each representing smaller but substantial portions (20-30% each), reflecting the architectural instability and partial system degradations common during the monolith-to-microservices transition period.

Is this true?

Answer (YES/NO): NO